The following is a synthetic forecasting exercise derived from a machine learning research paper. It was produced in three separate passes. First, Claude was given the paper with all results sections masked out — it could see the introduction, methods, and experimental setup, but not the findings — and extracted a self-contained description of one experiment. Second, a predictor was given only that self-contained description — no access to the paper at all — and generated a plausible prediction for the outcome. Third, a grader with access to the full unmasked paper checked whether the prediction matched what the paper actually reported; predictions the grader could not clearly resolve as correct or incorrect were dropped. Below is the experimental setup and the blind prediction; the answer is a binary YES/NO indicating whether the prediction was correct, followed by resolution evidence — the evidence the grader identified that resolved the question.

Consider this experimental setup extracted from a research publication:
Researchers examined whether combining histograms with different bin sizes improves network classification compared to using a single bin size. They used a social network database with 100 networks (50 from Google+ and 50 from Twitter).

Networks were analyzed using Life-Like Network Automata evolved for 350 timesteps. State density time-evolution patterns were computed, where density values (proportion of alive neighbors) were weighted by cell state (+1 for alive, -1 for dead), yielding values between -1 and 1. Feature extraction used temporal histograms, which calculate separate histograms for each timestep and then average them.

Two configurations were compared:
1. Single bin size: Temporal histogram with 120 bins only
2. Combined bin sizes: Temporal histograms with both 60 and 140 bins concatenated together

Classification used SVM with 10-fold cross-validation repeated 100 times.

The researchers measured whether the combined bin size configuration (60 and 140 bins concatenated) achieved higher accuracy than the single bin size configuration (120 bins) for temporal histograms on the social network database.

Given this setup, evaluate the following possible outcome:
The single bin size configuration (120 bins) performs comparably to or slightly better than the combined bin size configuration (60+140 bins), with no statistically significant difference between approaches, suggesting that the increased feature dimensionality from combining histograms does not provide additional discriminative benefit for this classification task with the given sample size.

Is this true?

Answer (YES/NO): YES